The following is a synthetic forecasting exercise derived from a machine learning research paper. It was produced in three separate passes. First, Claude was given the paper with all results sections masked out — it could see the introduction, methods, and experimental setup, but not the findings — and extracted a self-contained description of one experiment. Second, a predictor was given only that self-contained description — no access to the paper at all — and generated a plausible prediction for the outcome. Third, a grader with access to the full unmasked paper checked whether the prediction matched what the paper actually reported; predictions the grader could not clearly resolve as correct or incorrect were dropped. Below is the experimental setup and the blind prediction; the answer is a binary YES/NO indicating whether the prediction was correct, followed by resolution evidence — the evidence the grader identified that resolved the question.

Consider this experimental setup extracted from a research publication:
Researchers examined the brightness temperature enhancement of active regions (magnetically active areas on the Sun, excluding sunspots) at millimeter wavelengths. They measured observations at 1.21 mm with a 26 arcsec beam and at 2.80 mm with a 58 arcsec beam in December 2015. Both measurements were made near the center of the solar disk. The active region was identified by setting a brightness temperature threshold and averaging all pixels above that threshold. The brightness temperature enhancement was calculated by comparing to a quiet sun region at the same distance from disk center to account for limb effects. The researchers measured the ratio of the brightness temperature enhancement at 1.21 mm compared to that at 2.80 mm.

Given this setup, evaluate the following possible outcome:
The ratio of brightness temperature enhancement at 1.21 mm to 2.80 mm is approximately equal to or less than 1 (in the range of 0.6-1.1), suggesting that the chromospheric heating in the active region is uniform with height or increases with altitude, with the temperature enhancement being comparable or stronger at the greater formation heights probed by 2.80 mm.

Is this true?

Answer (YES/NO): NO